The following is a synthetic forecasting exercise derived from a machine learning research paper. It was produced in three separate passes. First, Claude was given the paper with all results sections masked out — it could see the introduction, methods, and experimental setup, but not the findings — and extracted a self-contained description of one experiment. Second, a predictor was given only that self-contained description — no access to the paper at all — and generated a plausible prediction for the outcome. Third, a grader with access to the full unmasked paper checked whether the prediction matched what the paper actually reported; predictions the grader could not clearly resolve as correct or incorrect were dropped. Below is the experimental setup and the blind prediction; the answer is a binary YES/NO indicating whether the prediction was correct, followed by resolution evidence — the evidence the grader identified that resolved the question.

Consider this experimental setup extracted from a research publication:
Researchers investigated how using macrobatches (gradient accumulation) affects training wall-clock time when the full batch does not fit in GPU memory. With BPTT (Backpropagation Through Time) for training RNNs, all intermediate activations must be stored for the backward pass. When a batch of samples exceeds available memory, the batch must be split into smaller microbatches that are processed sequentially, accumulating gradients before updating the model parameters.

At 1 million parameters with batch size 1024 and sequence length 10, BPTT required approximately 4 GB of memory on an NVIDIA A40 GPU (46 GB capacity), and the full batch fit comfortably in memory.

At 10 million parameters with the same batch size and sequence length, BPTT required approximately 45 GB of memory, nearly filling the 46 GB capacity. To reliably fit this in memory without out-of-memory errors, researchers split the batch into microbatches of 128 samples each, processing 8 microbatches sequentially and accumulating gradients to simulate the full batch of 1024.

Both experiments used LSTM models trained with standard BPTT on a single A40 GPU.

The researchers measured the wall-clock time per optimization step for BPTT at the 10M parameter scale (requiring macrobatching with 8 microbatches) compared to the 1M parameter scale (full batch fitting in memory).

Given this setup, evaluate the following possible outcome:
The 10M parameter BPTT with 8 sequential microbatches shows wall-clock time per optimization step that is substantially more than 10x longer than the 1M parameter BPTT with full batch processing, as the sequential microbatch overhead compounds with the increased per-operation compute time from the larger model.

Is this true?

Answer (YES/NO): YES